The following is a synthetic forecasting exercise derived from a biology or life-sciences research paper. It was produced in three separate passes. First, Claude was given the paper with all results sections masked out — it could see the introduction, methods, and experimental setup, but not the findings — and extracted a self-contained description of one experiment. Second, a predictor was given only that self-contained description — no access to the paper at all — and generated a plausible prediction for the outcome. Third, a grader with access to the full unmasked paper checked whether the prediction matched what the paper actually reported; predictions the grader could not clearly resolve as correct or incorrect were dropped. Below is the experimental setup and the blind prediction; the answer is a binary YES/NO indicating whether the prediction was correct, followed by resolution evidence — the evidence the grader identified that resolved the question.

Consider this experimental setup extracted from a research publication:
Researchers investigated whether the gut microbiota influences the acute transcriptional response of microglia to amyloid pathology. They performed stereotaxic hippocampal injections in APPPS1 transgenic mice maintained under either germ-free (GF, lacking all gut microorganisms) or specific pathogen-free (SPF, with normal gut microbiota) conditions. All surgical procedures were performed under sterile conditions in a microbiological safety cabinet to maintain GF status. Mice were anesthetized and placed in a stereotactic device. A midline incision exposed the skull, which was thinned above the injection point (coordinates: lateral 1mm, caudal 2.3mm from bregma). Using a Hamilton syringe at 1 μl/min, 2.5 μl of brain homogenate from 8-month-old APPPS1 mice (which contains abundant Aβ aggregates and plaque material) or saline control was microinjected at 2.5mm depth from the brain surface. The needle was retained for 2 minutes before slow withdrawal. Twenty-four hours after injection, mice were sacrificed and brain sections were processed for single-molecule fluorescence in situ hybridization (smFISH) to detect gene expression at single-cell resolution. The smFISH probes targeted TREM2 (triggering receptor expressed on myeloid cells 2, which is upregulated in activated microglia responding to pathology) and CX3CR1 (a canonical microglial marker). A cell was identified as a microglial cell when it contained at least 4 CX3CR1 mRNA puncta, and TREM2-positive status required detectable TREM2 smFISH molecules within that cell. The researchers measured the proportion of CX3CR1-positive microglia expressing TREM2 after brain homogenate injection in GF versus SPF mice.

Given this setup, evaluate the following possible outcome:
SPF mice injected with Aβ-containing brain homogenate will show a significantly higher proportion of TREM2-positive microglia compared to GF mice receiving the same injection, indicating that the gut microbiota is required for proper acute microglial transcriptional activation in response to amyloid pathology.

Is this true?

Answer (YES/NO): YES